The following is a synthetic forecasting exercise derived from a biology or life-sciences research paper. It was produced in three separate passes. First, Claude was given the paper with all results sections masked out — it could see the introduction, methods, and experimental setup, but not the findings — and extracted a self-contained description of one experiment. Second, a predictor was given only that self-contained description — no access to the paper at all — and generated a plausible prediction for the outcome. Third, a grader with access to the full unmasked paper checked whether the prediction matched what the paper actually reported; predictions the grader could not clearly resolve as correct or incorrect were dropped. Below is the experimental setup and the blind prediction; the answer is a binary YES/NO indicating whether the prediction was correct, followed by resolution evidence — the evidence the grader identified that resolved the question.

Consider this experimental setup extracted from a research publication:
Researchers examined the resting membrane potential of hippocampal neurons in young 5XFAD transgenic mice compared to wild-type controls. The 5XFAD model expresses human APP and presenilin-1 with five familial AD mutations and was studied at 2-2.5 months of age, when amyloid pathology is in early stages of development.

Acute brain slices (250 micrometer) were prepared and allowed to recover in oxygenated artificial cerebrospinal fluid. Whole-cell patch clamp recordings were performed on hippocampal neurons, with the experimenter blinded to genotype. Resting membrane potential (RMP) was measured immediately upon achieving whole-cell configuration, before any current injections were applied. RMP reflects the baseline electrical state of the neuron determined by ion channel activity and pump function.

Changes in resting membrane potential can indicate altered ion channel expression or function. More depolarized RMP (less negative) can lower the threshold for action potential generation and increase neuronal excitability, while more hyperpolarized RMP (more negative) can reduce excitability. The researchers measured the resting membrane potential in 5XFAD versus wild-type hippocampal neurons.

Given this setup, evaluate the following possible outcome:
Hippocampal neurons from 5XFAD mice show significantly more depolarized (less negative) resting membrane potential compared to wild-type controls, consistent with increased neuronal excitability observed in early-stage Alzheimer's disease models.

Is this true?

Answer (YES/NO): YES